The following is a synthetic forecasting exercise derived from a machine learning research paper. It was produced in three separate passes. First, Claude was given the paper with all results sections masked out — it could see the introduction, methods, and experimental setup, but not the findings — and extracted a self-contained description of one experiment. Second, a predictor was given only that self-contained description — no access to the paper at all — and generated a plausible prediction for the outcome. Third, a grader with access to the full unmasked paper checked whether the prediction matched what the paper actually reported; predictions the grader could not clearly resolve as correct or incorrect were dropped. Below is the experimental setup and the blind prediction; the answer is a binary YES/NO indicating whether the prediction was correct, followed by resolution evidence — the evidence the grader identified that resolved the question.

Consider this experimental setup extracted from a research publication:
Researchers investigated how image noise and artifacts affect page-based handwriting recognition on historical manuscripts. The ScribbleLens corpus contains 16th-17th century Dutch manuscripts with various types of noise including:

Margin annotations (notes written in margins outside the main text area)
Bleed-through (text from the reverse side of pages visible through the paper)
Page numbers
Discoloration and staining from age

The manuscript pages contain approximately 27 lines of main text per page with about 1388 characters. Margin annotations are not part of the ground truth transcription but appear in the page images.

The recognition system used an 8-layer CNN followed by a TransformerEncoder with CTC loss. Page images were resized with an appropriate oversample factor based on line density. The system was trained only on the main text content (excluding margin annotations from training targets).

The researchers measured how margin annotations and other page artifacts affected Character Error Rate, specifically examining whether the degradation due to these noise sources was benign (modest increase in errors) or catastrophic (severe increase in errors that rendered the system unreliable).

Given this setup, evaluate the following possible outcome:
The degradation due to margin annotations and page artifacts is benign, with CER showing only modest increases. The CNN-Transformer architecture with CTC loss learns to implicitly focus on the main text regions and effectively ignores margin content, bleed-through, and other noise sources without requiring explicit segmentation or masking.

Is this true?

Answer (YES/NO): YES